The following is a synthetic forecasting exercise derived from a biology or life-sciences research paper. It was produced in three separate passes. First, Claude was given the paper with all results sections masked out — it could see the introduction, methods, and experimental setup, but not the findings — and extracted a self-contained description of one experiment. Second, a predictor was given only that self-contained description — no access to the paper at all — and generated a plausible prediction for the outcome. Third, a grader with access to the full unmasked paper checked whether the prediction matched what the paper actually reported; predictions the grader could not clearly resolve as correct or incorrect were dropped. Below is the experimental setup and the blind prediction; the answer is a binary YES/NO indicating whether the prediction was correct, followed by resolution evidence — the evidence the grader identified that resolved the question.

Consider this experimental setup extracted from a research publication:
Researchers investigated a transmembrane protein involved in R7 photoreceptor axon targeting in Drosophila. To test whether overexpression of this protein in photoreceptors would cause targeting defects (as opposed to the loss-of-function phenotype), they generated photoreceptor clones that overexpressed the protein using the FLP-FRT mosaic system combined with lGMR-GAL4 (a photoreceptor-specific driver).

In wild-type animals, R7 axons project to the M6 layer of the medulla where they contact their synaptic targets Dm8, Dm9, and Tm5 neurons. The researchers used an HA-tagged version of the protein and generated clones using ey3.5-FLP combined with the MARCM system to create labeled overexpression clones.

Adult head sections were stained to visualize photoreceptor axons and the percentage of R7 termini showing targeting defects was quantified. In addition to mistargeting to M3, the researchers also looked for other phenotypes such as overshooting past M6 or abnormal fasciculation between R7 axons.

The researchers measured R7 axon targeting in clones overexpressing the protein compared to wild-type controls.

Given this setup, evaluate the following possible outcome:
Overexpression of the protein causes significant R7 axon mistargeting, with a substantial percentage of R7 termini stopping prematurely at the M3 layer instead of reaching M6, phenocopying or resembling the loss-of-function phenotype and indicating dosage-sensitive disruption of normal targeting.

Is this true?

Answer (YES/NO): NO